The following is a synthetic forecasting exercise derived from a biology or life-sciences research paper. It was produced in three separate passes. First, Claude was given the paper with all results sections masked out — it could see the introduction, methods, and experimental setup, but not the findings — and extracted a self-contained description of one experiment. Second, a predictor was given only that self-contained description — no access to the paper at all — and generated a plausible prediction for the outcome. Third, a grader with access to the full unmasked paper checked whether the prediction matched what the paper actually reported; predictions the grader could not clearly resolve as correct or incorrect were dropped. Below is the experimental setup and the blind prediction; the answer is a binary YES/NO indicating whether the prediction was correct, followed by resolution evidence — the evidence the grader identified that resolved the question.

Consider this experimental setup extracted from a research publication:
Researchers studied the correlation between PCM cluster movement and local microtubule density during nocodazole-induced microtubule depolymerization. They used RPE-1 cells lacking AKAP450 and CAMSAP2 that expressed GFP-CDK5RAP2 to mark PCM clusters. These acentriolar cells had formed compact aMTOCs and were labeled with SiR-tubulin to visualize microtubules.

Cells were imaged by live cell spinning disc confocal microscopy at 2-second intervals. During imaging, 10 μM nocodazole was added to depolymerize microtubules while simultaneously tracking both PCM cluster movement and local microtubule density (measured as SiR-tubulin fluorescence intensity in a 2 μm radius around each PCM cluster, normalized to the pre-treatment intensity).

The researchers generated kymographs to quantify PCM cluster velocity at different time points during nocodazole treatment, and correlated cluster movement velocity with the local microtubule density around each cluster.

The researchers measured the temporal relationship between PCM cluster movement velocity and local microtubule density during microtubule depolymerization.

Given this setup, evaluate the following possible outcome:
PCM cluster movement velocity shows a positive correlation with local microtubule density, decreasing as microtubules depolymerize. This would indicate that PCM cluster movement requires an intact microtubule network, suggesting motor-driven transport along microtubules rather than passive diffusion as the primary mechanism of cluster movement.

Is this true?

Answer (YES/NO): NO